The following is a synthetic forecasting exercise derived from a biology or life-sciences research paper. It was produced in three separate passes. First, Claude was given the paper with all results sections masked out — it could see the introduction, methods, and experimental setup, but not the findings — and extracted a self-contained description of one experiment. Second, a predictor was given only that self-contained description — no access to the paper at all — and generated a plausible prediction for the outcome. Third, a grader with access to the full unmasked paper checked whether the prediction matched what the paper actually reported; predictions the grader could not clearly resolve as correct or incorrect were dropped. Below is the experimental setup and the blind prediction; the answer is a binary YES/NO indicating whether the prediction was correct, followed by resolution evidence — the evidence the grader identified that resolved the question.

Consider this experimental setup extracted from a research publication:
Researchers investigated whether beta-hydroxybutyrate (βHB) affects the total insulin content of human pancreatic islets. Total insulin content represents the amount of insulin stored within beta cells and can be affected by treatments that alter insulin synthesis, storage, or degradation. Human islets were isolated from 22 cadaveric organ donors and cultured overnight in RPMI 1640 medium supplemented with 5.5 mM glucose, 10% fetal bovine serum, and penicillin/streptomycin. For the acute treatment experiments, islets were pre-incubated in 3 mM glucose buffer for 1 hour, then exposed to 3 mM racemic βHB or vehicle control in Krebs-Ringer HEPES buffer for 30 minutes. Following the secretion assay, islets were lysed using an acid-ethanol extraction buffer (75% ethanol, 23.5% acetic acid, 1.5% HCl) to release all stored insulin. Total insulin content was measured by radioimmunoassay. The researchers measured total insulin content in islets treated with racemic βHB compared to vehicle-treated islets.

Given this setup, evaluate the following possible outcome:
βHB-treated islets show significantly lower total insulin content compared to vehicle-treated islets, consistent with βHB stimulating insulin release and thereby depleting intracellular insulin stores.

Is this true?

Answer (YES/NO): NO